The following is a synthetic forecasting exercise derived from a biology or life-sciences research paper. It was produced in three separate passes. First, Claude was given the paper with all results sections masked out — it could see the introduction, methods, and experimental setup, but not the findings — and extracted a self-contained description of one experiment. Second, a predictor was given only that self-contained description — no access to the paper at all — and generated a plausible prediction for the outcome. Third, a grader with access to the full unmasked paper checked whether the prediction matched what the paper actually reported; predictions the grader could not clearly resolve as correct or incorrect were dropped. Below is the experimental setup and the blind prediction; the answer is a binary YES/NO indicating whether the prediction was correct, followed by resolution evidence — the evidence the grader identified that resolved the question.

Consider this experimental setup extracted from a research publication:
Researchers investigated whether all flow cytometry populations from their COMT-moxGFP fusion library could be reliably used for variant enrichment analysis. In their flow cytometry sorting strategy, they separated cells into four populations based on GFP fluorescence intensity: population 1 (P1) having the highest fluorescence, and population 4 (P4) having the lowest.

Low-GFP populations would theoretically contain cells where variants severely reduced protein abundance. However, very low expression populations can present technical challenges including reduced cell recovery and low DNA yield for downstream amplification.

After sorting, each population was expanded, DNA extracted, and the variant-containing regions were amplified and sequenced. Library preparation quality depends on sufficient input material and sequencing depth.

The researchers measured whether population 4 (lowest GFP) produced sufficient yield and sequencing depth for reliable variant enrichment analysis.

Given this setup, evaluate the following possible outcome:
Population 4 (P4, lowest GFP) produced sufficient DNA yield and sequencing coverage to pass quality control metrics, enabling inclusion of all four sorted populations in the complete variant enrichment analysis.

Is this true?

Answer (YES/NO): NO